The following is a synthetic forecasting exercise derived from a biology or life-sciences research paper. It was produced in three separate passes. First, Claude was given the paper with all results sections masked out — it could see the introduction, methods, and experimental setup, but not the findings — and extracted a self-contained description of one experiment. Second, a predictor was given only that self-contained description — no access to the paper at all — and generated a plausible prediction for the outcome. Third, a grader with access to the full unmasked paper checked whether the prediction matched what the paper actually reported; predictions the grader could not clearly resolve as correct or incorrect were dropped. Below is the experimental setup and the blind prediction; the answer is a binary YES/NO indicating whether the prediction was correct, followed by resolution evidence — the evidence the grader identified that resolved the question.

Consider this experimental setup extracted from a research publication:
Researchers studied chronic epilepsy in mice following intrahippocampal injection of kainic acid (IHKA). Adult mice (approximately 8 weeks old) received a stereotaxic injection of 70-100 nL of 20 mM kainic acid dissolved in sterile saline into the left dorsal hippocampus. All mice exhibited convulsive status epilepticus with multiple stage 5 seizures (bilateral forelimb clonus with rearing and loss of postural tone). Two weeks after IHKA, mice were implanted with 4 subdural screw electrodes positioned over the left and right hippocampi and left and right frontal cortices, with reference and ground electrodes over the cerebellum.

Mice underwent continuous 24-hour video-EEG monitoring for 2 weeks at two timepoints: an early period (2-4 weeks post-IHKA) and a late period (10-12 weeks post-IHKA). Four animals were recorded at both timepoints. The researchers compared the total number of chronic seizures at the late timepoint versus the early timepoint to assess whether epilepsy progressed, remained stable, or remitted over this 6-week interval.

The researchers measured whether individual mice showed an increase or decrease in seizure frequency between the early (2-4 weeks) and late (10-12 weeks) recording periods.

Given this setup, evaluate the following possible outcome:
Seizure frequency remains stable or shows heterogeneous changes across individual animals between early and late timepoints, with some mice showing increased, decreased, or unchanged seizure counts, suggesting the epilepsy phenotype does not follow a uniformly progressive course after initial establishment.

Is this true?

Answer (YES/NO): YES